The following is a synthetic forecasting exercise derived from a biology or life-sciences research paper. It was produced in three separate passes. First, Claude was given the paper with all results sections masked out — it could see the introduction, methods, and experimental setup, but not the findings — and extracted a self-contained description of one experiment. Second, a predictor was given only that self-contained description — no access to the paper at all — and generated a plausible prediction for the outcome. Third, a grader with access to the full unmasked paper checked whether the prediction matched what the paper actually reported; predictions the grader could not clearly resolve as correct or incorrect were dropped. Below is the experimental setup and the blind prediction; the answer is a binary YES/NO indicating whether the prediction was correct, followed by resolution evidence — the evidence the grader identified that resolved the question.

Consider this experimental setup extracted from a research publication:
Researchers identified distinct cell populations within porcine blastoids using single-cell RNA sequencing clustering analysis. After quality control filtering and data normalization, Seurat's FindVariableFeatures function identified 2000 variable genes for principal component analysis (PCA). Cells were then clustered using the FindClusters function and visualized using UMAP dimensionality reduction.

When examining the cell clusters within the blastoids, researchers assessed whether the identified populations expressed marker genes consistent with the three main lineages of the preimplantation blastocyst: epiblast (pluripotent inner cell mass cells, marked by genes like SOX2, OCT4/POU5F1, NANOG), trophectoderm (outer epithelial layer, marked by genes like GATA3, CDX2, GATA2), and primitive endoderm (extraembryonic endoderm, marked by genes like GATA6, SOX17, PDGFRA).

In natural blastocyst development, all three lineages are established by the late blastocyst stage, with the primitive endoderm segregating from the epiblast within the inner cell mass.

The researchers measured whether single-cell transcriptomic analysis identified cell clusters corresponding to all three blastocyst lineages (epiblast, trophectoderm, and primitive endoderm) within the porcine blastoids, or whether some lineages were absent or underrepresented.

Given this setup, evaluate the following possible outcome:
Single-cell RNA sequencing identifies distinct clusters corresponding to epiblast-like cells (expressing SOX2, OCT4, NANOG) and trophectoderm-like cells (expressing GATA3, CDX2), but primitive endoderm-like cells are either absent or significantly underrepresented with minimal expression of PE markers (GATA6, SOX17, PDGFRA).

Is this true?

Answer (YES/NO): NO